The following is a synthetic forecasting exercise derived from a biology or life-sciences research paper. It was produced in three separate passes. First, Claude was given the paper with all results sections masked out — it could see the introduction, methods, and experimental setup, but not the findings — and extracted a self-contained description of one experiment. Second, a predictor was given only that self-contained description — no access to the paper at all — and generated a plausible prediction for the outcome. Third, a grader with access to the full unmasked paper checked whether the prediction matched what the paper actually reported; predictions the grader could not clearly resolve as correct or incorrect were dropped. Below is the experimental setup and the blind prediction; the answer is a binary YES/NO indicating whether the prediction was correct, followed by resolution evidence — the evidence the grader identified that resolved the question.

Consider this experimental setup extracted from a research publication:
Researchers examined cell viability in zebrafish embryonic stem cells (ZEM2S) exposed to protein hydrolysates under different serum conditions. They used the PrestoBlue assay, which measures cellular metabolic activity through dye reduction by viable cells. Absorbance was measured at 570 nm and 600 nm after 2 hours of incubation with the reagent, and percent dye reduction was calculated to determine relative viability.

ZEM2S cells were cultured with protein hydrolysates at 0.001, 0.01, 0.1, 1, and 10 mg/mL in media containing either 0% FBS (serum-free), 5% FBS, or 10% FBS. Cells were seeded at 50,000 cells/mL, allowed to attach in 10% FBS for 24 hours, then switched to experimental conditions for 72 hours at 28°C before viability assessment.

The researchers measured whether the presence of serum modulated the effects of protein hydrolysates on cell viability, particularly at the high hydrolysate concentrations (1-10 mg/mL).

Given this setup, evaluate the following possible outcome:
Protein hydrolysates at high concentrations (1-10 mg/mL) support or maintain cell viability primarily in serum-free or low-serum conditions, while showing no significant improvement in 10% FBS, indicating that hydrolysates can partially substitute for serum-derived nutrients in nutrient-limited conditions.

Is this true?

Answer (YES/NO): NO